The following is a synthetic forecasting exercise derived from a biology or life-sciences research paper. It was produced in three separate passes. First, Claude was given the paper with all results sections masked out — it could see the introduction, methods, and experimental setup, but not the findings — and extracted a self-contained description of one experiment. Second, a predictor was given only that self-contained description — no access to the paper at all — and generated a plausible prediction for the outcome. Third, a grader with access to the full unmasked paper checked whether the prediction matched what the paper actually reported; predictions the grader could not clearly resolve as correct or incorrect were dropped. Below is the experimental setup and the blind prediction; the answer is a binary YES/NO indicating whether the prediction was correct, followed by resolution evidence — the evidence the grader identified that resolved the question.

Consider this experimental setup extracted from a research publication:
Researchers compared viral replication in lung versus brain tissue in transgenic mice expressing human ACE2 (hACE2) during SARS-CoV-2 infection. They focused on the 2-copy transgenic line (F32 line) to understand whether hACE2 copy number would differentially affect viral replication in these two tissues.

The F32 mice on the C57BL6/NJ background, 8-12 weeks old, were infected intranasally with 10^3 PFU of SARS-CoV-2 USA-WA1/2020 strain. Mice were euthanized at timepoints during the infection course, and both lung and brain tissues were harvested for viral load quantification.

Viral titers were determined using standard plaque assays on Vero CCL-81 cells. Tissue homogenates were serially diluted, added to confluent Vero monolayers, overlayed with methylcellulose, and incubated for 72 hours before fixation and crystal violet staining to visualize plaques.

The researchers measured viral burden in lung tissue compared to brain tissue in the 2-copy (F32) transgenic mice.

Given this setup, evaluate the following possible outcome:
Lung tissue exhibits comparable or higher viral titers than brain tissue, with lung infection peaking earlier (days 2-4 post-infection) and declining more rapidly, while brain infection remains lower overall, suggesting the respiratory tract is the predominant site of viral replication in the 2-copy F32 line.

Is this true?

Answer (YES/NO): NO